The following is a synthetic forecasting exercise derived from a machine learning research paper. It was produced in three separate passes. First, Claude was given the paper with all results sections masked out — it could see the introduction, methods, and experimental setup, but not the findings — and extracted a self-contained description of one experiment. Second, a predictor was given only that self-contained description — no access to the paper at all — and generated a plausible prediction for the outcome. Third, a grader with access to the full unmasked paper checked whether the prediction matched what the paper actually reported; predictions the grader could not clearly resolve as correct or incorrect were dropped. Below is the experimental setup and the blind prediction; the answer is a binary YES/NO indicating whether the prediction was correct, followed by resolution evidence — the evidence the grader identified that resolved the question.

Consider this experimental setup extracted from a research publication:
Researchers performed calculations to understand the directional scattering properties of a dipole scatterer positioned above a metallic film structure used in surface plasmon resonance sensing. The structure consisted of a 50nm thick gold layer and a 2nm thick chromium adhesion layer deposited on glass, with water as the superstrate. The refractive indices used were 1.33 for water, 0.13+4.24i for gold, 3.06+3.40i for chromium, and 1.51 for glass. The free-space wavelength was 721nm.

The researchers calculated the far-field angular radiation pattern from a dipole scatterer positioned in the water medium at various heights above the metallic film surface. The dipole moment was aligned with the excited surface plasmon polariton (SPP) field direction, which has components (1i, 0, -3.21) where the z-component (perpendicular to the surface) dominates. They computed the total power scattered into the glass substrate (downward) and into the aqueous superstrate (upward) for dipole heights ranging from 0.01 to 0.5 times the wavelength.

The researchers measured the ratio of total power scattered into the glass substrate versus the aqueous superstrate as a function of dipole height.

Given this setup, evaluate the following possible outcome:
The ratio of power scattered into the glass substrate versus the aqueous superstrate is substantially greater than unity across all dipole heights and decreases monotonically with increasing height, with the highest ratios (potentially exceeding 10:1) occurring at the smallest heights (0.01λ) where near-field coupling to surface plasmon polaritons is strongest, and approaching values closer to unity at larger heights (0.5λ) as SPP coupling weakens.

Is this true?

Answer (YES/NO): NO